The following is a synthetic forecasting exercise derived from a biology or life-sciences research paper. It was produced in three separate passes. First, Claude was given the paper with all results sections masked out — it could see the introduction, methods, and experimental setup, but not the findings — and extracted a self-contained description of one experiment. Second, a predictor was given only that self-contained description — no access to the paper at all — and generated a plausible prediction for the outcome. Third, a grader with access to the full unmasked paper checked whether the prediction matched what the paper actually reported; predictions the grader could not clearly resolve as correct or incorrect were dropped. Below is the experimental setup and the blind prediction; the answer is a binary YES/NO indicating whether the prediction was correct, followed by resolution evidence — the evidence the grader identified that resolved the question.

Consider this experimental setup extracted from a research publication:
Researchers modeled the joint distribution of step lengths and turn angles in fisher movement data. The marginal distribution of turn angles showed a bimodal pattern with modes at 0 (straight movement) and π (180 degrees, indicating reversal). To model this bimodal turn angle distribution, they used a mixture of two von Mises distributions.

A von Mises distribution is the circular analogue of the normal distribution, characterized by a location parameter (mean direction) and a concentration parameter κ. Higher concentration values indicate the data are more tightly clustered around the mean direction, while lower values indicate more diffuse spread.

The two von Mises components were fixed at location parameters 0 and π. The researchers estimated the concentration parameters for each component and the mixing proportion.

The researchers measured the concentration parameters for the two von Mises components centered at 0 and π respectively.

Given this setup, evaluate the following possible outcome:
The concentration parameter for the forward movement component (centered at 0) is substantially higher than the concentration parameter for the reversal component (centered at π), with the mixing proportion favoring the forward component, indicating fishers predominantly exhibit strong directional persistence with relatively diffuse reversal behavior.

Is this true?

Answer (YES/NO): NO